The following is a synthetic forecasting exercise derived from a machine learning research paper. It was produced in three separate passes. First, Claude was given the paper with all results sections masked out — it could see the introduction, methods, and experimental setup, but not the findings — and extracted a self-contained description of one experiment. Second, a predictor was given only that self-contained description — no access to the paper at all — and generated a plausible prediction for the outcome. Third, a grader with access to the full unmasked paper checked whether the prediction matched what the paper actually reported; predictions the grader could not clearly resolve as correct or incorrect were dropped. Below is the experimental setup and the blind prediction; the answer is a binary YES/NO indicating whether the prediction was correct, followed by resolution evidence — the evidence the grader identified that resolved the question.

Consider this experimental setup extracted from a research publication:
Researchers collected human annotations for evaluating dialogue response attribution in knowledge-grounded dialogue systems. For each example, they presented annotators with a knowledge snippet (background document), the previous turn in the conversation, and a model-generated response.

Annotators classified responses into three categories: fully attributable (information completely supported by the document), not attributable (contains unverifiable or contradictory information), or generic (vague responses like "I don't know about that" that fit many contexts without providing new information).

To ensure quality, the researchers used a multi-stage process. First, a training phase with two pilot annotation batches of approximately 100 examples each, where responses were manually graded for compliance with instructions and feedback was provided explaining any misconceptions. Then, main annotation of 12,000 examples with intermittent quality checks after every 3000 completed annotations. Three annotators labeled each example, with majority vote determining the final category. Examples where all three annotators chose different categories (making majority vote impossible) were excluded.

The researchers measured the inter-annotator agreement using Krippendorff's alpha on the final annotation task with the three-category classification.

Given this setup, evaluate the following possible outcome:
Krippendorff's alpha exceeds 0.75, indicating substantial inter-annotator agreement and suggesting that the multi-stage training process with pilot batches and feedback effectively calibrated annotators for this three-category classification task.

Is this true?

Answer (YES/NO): NO